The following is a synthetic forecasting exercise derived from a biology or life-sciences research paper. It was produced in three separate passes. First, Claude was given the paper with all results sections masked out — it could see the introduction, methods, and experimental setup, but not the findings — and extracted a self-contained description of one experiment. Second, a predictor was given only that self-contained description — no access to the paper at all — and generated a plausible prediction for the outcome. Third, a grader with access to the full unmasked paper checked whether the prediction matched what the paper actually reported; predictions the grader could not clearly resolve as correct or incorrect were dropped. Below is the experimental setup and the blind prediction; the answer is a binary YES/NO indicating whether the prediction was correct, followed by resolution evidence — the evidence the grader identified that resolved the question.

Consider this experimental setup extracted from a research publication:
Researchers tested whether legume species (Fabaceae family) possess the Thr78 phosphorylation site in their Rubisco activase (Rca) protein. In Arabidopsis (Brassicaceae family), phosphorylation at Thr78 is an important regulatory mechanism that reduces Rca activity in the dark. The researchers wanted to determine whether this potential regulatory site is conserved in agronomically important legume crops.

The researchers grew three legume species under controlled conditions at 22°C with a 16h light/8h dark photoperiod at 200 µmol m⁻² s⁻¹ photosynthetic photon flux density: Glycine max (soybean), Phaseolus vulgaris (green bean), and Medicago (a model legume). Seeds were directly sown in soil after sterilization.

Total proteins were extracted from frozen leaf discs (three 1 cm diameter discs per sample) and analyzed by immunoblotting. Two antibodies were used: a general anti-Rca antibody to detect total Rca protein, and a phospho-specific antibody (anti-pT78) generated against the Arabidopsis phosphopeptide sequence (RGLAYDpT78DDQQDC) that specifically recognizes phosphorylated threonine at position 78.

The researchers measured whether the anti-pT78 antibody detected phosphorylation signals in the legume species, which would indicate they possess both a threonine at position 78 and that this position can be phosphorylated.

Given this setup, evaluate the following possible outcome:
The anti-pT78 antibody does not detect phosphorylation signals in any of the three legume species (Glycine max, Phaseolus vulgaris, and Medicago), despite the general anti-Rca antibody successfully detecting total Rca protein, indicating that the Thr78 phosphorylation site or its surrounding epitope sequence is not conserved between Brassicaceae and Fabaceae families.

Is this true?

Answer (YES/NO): NO